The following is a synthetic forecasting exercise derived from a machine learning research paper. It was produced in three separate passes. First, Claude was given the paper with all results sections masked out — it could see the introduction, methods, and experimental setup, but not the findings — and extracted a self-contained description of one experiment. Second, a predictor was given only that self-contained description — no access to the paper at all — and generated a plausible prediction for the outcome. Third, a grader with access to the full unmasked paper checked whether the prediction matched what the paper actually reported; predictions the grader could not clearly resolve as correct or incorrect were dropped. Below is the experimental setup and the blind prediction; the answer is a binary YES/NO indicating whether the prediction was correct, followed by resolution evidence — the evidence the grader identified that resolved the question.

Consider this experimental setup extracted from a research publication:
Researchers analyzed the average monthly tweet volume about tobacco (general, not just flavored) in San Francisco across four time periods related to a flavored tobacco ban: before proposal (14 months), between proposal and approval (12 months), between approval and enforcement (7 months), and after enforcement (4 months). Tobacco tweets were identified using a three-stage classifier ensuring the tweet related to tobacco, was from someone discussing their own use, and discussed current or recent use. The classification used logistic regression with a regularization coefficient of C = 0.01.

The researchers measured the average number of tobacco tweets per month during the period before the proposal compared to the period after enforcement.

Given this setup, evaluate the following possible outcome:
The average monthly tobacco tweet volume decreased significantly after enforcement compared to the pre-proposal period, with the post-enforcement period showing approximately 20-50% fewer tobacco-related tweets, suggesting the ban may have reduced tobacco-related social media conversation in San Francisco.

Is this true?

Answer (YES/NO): NO